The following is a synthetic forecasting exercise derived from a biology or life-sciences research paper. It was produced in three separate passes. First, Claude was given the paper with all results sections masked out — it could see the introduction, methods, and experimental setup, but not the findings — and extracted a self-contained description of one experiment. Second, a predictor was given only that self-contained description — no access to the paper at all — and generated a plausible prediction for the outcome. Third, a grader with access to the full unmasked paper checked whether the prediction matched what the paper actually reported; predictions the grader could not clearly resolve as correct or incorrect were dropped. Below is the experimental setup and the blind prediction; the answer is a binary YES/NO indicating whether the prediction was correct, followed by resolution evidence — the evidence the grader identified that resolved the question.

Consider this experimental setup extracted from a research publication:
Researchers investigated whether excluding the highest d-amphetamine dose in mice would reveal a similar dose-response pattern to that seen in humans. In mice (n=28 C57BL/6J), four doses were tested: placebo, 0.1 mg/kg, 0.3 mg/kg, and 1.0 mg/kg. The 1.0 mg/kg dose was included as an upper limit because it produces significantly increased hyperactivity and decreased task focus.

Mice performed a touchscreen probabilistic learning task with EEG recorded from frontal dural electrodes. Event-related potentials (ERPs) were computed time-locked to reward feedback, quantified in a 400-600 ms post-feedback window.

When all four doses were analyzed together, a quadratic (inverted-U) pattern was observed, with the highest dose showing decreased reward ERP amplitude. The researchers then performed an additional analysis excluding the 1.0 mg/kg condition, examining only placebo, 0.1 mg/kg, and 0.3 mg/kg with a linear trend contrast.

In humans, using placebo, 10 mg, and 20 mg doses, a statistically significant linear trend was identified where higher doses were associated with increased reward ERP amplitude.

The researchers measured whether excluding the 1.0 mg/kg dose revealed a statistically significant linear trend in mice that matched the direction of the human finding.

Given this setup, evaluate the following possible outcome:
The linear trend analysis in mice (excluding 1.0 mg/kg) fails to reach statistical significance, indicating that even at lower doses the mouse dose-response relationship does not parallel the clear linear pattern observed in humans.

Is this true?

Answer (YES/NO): NO